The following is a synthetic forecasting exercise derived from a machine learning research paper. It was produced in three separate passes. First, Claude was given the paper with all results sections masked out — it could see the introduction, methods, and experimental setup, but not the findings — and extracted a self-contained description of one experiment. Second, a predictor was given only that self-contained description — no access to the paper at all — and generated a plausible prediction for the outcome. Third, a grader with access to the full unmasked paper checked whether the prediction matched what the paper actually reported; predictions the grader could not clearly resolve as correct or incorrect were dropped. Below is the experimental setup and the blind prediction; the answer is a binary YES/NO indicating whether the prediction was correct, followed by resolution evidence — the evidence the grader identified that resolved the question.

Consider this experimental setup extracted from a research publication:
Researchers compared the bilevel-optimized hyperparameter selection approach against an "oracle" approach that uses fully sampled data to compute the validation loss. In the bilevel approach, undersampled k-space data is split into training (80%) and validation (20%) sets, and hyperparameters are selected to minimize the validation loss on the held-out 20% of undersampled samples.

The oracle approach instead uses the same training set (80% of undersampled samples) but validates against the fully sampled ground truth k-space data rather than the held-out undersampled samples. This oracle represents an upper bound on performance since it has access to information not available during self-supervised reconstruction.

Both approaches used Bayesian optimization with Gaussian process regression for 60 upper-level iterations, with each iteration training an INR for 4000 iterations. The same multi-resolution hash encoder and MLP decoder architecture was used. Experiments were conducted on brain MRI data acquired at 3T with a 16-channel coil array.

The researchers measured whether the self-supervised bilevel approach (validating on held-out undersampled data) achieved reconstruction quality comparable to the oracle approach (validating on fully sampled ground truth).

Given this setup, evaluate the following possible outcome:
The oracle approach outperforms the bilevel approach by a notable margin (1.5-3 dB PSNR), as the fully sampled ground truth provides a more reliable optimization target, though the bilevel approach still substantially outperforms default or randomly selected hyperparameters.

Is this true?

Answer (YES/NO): NO